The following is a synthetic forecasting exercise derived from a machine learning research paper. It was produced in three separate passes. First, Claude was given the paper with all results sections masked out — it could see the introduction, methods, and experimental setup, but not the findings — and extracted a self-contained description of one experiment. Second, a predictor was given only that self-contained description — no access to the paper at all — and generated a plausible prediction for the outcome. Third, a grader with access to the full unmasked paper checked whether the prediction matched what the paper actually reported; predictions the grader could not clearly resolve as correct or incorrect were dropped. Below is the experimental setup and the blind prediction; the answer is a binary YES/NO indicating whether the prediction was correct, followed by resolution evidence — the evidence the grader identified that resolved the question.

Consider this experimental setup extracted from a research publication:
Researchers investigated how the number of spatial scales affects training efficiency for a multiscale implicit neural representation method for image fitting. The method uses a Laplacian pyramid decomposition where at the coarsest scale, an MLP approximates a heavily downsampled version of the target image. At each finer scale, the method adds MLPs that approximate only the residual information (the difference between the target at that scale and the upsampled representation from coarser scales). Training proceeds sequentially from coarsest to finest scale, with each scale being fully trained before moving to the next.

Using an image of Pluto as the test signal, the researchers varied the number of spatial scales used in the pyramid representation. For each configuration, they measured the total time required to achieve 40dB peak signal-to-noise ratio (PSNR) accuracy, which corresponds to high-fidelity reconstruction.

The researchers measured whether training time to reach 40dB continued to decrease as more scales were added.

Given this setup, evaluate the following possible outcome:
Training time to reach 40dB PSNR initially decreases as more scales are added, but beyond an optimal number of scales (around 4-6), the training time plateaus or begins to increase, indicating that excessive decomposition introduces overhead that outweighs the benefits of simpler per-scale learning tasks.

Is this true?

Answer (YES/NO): YES